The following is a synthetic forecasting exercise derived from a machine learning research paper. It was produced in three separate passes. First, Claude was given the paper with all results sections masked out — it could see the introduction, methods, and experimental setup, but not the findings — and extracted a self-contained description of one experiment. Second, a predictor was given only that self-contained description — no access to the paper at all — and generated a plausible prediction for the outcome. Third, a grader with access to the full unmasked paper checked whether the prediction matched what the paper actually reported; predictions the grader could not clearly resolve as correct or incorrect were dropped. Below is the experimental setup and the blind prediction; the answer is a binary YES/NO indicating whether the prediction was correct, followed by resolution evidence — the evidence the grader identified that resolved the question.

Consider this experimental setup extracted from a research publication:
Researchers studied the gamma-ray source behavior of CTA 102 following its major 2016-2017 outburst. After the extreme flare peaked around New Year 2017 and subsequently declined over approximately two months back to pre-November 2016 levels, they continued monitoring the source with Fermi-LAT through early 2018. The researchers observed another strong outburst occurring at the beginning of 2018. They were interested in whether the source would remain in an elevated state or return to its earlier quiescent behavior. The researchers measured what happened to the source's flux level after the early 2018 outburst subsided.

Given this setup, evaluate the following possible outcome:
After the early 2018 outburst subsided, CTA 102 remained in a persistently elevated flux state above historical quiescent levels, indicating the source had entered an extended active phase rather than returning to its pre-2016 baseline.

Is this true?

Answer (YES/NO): NO